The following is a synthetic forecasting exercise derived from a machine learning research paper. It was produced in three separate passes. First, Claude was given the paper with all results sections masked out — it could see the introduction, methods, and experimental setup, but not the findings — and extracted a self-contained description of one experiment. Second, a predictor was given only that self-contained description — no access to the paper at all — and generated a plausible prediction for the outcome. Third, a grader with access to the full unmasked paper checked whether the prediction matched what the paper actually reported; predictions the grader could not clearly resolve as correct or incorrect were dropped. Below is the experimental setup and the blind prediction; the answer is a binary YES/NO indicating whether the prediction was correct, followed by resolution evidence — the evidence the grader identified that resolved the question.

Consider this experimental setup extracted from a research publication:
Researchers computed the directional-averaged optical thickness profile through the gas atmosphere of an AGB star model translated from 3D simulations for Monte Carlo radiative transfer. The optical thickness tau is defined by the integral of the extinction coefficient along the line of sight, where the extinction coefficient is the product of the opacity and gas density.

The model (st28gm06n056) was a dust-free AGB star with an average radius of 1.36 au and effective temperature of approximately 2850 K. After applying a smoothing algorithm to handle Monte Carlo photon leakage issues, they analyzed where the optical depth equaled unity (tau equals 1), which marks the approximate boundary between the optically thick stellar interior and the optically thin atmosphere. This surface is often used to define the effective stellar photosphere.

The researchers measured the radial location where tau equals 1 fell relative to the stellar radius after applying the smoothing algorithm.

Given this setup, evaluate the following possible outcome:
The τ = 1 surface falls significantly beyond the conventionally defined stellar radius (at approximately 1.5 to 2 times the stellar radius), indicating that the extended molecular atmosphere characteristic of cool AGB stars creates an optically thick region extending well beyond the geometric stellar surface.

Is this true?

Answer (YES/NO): NO